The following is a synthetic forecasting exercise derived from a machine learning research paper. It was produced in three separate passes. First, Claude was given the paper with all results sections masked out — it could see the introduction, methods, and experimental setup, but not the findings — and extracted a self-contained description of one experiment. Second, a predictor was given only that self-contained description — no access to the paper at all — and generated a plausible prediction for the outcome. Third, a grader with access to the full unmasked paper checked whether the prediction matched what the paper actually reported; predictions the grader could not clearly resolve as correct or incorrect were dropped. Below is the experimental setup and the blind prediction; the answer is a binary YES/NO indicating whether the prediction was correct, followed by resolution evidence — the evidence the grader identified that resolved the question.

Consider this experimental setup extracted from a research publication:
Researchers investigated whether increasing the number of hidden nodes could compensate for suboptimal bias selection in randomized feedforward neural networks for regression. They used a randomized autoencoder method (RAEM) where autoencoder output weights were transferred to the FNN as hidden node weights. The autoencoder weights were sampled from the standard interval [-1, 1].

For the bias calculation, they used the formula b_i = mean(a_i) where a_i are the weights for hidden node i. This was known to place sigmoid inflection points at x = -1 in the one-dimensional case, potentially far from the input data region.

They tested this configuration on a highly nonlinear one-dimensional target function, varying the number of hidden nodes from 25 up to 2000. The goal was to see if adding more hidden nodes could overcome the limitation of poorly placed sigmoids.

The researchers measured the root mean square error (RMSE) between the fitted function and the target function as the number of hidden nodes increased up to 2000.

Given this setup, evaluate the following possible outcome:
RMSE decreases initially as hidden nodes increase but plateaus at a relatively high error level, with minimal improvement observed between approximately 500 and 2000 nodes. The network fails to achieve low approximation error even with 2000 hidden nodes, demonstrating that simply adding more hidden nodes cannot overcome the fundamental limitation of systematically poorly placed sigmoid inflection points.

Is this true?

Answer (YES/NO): NO